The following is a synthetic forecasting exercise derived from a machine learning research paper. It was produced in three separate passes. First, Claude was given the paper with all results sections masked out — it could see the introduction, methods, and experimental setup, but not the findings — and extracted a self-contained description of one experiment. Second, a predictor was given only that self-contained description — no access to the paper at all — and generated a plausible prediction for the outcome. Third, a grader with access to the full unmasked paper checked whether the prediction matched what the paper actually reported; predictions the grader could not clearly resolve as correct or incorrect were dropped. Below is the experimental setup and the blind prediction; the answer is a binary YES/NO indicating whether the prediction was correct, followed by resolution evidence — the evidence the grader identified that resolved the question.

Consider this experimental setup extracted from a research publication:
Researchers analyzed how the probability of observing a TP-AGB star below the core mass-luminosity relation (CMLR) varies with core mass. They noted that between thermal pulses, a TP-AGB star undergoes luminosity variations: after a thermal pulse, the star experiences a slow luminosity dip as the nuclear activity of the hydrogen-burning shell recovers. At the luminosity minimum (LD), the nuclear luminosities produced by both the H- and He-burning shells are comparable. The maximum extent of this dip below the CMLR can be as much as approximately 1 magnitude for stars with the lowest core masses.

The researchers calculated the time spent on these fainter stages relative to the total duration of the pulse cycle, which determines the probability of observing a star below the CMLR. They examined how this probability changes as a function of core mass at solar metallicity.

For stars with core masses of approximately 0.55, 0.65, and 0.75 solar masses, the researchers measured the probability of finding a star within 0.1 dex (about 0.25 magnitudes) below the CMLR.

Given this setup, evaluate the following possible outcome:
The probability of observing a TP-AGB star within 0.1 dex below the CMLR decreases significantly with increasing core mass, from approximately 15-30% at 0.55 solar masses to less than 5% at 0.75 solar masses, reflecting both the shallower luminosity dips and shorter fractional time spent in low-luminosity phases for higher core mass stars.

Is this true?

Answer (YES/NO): NO